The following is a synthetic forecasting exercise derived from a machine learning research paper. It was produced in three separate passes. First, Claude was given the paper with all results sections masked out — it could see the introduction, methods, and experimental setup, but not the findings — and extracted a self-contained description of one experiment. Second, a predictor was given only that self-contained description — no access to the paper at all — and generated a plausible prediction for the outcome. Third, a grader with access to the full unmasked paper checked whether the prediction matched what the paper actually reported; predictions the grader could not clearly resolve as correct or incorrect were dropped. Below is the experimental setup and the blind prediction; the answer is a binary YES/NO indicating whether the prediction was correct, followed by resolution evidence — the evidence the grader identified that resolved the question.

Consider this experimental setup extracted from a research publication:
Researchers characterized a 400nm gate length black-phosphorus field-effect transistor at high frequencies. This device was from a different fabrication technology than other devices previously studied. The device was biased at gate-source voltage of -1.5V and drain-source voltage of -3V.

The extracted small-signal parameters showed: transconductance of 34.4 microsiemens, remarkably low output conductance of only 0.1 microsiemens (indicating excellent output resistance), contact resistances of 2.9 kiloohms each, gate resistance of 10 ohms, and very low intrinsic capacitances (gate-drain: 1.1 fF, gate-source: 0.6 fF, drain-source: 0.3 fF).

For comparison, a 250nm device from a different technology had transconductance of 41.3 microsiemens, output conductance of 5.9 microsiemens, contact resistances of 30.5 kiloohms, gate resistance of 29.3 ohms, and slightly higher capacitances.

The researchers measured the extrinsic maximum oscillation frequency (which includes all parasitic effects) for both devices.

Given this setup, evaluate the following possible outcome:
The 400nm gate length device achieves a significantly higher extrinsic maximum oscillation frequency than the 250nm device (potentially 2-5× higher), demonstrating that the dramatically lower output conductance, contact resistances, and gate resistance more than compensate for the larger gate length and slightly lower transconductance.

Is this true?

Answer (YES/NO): NO